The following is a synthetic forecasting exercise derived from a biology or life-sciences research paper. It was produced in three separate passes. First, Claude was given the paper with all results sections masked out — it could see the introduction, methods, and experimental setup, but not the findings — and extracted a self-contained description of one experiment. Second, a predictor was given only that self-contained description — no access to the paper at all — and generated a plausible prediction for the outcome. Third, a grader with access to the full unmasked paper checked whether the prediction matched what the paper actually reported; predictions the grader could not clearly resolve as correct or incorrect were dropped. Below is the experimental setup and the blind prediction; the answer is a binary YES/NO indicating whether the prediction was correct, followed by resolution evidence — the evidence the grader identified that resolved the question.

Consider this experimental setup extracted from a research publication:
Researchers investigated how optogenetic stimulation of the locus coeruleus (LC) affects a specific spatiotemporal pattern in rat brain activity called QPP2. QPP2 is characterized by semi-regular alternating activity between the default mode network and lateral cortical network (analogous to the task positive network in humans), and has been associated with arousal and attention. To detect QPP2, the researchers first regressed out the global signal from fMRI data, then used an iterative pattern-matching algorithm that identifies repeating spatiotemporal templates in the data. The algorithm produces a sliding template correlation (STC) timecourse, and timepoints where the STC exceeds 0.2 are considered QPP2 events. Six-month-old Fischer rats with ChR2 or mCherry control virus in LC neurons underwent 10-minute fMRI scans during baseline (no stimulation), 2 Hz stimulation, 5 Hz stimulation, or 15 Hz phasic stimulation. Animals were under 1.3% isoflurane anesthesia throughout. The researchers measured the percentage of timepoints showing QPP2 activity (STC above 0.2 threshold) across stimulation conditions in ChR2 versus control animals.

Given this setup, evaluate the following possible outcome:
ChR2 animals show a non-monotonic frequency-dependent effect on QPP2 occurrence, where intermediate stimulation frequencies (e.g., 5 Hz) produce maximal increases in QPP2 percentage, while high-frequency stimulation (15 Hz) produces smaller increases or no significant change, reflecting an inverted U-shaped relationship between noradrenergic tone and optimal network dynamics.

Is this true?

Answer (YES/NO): NO